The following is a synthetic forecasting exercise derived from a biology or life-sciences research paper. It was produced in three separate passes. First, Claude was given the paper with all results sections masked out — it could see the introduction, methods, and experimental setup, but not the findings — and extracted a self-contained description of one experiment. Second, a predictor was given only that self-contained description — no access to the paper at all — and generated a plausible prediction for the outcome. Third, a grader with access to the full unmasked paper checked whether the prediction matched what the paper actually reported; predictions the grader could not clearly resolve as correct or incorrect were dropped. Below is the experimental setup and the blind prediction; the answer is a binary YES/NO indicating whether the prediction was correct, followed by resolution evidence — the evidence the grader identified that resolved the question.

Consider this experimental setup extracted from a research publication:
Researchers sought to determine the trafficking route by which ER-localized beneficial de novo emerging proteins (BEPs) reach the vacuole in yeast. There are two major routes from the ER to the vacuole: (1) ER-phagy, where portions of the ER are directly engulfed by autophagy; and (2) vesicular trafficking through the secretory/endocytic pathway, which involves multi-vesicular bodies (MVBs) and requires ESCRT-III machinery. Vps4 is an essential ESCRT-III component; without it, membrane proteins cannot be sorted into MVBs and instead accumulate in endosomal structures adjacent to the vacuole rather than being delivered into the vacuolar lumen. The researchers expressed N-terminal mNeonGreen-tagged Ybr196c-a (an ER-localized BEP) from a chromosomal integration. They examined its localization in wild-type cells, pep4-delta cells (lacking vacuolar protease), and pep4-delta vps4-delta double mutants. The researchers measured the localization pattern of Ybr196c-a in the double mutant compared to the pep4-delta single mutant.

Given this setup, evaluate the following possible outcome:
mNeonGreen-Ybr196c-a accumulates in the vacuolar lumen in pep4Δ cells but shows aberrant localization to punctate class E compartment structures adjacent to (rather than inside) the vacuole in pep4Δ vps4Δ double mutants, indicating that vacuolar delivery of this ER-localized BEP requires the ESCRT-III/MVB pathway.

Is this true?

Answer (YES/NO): YES